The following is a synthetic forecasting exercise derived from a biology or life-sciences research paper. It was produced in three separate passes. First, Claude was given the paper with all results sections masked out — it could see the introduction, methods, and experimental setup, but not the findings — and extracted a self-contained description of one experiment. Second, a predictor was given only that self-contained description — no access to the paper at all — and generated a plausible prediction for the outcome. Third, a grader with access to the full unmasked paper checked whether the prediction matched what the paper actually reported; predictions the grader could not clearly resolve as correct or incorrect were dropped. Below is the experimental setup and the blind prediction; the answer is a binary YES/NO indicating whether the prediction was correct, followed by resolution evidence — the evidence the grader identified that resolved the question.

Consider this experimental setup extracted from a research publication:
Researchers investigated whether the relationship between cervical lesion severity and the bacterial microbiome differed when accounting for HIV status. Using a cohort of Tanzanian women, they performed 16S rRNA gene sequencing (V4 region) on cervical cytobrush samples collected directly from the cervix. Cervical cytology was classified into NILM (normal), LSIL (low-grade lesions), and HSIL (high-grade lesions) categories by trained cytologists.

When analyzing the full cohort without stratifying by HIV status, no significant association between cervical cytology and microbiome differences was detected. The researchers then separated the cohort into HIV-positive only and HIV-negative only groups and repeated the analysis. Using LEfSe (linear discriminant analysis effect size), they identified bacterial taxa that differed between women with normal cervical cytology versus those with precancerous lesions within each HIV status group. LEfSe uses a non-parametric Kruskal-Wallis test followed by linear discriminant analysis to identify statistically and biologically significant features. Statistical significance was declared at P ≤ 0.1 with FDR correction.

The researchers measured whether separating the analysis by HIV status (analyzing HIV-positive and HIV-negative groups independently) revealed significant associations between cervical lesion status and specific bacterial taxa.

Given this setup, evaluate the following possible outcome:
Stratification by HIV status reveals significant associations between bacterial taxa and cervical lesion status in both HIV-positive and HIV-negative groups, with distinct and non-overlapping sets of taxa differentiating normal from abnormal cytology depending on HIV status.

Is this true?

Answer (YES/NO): NO